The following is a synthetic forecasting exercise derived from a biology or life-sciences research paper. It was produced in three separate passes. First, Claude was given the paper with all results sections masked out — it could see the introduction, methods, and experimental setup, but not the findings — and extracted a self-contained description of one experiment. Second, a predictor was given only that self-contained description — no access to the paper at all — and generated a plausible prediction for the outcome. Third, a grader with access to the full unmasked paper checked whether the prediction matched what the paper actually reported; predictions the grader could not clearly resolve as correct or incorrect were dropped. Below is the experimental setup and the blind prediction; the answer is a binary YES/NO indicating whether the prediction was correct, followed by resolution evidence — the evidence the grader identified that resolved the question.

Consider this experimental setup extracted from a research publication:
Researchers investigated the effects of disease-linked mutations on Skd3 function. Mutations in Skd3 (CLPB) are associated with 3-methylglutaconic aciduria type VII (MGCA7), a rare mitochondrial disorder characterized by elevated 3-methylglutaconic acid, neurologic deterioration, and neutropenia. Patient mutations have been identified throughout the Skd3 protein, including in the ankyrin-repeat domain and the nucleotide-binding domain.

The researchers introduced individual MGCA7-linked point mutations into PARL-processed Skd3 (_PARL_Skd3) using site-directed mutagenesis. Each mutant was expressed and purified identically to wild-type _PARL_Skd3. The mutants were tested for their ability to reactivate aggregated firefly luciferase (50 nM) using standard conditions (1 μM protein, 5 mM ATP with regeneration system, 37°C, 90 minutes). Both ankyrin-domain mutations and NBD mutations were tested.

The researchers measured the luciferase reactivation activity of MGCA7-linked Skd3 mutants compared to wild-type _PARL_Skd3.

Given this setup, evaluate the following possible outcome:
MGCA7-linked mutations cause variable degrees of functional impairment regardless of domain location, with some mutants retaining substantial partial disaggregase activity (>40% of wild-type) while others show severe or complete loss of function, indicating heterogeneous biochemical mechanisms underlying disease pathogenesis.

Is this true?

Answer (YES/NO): NO